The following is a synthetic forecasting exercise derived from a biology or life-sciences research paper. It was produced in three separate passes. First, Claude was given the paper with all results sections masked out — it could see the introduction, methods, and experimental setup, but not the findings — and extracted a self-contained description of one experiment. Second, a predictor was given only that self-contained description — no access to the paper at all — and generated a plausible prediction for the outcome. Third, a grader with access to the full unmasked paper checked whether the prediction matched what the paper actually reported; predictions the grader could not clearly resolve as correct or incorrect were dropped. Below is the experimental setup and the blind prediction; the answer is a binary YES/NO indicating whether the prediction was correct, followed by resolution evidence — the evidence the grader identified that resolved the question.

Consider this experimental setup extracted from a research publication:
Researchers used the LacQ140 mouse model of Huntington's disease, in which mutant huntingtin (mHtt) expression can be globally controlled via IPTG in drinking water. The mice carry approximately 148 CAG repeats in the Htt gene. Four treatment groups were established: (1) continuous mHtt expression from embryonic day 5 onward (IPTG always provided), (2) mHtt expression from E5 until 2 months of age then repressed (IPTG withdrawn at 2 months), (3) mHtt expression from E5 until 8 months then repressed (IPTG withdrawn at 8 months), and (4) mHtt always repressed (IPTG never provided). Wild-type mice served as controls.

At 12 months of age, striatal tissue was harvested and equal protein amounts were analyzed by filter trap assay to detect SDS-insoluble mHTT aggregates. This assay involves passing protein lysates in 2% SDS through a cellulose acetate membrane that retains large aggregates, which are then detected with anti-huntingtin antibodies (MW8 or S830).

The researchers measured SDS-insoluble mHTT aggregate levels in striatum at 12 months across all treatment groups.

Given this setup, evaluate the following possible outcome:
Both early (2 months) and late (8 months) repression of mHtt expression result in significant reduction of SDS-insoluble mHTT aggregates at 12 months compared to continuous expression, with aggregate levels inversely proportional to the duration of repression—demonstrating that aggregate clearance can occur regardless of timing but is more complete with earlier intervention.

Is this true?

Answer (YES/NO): NO